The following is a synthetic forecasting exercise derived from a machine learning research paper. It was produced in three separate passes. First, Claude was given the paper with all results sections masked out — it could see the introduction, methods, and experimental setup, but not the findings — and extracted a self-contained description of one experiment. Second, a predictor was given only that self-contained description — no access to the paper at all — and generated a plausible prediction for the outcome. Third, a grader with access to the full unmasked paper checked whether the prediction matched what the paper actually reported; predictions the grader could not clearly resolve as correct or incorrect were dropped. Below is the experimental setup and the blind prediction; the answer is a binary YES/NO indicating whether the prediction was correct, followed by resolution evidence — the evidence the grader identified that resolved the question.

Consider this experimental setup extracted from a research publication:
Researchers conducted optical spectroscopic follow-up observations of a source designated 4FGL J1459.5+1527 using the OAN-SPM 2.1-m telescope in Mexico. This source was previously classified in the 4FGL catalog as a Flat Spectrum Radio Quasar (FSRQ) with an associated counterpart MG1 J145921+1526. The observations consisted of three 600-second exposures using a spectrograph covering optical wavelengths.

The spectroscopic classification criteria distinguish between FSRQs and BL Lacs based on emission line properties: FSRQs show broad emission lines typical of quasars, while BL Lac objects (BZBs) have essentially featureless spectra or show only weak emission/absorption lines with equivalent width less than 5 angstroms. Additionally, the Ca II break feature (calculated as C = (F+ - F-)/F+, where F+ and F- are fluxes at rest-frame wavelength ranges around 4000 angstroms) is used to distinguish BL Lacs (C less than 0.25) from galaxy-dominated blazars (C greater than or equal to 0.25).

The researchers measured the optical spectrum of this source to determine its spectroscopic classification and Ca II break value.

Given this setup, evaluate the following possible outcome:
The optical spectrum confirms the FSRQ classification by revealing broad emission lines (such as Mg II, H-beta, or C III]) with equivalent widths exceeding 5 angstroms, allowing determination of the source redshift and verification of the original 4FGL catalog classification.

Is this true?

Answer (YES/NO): NO